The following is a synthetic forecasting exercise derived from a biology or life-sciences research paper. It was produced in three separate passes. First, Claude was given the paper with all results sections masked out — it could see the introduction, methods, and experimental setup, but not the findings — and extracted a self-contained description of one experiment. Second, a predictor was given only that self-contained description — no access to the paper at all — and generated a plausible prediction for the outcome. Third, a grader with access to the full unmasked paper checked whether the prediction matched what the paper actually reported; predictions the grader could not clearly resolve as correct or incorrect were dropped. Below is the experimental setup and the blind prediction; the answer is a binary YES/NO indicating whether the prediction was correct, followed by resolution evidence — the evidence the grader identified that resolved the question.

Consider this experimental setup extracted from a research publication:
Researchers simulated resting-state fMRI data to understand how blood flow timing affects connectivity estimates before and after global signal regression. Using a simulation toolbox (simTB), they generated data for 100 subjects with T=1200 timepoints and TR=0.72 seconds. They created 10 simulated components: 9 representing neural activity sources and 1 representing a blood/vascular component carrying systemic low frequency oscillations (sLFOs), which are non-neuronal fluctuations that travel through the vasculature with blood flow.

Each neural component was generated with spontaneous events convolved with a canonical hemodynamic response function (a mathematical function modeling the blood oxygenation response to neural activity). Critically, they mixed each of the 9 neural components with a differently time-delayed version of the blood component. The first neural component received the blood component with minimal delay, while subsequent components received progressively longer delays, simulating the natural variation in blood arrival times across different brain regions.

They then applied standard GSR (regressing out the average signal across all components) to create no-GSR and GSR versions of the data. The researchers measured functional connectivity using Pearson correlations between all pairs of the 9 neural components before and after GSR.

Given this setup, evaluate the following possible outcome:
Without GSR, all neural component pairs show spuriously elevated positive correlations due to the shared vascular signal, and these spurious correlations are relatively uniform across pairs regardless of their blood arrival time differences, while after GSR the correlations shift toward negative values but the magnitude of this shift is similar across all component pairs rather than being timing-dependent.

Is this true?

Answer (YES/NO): NO